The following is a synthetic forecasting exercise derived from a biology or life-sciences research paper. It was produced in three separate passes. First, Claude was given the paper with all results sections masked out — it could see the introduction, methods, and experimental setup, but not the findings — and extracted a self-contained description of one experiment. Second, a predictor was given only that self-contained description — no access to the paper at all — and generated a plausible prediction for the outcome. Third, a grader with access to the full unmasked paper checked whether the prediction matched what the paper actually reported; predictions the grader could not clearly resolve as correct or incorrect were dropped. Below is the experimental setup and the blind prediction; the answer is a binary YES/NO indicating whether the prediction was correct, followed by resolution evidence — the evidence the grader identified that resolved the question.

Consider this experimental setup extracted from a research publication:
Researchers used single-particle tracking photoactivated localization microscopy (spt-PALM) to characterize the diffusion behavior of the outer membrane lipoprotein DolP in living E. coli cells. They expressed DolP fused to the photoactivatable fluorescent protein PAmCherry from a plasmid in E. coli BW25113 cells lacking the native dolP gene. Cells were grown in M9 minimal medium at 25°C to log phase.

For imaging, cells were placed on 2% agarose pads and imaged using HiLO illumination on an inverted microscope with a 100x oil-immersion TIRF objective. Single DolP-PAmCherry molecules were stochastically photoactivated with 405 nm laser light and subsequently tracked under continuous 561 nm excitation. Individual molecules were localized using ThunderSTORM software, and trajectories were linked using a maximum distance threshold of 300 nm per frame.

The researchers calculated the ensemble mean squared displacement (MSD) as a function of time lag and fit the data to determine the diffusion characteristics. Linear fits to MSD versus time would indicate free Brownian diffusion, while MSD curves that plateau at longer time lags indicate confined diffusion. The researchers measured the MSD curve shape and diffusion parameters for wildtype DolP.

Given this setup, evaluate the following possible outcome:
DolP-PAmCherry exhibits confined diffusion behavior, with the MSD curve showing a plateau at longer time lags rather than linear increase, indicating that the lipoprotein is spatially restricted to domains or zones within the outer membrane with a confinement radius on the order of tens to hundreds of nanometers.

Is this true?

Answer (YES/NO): YES